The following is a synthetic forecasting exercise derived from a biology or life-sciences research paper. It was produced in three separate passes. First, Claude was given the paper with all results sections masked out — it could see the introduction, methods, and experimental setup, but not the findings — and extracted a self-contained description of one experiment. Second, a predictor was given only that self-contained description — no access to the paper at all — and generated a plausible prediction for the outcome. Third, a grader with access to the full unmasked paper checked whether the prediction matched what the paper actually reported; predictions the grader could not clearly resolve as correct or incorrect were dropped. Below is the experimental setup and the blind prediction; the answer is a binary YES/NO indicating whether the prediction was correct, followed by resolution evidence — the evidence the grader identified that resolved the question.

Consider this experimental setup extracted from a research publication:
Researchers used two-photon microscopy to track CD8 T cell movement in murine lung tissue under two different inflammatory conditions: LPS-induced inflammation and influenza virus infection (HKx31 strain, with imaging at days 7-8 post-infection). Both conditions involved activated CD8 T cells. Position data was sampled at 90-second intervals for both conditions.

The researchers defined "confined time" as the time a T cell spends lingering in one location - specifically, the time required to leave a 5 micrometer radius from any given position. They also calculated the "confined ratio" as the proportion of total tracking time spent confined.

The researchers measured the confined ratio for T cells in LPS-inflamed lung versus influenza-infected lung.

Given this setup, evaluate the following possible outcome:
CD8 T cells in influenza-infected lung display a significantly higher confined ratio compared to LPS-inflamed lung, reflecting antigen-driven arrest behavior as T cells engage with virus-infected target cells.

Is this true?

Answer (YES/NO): NO